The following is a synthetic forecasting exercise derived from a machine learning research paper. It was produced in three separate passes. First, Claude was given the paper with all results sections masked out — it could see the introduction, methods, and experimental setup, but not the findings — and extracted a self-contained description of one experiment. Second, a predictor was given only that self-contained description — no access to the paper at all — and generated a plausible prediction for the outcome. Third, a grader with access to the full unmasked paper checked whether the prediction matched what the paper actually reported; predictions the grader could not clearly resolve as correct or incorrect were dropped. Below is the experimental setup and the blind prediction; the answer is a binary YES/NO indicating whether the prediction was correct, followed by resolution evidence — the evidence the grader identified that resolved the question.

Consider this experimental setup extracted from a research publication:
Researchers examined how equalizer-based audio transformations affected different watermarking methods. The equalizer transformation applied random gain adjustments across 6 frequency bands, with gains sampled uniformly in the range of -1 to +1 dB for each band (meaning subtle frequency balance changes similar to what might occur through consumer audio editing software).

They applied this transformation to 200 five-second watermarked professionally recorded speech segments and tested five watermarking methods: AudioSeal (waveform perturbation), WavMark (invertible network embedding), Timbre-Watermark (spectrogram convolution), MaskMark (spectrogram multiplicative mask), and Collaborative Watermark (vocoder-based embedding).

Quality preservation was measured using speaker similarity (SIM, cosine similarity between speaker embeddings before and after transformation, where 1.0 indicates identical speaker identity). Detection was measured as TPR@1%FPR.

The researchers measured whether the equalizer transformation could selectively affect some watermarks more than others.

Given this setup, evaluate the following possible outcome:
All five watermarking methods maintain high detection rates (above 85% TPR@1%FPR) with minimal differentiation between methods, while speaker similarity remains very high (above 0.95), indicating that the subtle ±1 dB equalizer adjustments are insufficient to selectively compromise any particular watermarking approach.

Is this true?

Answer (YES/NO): NO